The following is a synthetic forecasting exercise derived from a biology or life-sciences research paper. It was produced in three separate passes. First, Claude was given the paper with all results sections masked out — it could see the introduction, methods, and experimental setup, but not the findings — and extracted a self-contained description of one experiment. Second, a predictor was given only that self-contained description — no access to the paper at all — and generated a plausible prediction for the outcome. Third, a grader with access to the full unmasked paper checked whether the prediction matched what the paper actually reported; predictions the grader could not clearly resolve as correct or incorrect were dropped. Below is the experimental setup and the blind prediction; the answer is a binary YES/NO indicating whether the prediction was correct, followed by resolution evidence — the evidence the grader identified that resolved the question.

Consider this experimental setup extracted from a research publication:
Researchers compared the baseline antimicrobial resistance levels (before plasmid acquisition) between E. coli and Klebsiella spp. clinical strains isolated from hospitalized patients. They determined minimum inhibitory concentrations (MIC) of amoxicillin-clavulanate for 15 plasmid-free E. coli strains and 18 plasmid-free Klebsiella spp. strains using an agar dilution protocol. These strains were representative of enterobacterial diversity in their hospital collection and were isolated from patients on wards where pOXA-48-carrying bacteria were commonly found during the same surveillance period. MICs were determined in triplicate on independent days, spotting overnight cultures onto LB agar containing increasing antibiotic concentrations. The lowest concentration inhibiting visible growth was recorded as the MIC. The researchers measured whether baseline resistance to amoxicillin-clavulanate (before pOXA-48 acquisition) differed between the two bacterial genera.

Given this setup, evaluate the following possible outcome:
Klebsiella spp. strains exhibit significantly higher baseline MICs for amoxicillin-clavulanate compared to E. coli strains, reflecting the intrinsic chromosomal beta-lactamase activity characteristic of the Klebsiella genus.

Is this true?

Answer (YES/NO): YES